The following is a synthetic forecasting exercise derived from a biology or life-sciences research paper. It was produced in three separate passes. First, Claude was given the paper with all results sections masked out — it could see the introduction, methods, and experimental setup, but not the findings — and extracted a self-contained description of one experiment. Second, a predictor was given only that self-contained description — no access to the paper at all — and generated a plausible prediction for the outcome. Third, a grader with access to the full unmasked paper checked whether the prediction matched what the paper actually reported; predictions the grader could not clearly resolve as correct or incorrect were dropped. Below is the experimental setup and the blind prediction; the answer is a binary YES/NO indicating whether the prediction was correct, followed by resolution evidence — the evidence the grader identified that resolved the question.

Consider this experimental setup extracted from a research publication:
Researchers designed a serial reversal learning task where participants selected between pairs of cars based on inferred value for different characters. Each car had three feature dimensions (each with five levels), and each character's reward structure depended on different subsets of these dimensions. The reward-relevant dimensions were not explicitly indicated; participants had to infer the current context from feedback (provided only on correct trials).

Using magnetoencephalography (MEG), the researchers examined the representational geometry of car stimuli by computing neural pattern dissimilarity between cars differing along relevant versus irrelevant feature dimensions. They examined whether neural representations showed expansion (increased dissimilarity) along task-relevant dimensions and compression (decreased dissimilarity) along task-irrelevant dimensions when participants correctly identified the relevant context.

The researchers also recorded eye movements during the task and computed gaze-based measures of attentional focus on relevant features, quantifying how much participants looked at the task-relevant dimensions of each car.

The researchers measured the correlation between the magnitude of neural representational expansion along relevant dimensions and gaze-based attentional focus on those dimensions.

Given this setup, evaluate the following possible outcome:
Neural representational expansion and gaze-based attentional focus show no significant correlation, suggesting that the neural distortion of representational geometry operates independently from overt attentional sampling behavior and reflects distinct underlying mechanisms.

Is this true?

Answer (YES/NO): NO